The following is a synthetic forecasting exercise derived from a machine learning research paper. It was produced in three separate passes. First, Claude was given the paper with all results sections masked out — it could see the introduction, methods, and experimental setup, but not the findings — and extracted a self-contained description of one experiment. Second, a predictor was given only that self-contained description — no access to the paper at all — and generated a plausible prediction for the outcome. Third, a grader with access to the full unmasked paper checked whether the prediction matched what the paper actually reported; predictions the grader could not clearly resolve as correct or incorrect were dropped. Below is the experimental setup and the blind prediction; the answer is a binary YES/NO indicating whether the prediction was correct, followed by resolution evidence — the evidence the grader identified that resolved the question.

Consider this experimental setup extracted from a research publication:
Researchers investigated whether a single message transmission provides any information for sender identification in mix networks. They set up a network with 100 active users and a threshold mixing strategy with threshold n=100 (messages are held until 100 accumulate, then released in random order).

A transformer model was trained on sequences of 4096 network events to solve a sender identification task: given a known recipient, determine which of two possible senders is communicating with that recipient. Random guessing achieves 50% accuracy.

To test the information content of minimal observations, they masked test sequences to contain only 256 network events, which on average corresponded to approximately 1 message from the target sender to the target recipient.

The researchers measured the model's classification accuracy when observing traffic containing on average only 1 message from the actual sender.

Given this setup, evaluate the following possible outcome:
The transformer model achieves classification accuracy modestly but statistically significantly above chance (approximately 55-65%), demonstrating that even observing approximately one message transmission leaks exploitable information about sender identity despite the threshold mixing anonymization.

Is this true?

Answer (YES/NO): YES